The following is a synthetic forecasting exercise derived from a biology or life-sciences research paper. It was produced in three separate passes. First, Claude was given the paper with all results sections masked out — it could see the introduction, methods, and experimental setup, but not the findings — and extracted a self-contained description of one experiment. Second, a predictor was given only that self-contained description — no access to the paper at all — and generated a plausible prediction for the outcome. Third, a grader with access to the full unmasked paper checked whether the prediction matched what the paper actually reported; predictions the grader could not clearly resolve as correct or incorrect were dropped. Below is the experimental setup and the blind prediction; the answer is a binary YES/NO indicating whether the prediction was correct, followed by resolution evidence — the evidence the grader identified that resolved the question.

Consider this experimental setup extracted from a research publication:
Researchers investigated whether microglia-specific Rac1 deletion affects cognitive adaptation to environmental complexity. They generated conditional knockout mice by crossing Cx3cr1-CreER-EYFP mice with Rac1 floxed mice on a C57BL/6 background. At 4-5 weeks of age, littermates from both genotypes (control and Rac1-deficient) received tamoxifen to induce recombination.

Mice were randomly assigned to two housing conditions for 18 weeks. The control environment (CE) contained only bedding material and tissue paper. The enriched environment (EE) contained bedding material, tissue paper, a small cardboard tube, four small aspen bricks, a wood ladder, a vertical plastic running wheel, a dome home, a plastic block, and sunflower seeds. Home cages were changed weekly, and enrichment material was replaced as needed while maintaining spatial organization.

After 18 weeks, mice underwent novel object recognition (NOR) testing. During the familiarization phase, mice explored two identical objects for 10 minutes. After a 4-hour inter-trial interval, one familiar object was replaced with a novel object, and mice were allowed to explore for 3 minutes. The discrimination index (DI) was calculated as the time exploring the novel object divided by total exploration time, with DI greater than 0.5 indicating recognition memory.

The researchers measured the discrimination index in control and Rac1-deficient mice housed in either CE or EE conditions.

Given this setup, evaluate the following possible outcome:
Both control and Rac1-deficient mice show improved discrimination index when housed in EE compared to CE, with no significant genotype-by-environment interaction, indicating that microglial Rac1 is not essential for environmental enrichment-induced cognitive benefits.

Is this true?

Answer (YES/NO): NO